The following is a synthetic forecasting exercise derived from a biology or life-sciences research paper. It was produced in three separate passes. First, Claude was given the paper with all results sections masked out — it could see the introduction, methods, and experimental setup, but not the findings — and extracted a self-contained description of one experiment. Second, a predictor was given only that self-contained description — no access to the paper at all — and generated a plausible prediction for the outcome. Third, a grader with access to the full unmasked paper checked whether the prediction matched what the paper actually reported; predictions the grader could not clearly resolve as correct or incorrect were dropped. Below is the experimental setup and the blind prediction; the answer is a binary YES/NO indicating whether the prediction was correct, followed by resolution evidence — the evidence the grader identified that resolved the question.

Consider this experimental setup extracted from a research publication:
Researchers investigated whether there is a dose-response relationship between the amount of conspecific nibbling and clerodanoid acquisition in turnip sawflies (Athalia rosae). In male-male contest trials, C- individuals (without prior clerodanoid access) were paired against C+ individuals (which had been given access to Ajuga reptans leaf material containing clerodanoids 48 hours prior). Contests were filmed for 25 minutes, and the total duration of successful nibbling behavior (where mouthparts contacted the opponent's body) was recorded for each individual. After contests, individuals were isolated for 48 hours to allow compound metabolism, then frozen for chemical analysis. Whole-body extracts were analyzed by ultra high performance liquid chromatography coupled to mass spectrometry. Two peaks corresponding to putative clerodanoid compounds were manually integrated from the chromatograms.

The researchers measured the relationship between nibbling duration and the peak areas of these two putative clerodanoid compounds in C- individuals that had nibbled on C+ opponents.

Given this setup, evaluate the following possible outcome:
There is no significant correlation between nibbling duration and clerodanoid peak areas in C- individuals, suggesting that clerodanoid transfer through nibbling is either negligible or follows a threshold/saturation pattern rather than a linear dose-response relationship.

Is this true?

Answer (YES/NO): YES